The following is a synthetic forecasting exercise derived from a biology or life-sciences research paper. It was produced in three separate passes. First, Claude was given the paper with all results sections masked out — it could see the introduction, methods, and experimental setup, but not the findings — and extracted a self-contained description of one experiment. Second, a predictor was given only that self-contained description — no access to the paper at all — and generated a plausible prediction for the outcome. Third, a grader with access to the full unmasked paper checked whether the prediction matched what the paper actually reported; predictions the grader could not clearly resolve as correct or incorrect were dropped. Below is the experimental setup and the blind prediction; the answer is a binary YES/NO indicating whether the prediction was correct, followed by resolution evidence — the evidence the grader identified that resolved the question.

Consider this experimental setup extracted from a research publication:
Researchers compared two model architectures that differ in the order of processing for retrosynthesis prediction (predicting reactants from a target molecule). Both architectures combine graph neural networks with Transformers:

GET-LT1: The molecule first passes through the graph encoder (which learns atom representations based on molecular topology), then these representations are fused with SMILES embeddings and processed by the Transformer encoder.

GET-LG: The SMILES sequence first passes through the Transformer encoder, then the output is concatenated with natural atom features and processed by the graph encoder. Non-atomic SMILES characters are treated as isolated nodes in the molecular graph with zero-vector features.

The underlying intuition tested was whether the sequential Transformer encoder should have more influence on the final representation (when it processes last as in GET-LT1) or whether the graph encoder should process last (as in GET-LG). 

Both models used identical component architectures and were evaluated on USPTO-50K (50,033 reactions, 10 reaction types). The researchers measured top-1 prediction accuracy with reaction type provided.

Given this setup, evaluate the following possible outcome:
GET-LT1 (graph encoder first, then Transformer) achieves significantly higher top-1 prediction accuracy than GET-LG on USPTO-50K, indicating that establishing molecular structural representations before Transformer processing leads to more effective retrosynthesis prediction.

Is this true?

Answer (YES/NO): NO